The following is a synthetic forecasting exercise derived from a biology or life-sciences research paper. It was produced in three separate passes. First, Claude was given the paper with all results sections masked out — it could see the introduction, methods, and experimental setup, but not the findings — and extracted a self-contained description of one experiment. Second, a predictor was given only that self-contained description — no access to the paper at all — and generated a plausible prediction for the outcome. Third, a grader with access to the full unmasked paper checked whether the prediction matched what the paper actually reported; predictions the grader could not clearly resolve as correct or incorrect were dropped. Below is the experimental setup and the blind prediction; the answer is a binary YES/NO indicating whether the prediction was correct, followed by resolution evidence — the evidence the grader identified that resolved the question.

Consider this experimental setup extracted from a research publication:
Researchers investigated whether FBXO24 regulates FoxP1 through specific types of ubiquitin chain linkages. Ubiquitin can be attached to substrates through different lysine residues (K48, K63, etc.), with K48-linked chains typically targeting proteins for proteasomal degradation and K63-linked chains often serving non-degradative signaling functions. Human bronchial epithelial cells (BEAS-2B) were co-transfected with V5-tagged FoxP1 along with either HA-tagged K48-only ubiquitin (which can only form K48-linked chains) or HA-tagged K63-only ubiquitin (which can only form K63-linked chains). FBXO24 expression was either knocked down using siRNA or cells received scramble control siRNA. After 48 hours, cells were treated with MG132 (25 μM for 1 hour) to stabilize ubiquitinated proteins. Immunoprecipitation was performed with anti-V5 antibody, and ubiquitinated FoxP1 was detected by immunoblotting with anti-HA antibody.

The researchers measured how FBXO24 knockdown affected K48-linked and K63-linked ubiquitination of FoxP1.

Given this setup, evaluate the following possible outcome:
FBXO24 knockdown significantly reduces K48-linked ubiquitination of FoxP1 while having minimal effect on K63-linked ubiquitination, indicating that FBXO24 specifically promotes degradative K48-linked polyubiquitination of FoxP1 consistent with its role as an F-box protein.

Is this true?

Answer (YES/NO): NO